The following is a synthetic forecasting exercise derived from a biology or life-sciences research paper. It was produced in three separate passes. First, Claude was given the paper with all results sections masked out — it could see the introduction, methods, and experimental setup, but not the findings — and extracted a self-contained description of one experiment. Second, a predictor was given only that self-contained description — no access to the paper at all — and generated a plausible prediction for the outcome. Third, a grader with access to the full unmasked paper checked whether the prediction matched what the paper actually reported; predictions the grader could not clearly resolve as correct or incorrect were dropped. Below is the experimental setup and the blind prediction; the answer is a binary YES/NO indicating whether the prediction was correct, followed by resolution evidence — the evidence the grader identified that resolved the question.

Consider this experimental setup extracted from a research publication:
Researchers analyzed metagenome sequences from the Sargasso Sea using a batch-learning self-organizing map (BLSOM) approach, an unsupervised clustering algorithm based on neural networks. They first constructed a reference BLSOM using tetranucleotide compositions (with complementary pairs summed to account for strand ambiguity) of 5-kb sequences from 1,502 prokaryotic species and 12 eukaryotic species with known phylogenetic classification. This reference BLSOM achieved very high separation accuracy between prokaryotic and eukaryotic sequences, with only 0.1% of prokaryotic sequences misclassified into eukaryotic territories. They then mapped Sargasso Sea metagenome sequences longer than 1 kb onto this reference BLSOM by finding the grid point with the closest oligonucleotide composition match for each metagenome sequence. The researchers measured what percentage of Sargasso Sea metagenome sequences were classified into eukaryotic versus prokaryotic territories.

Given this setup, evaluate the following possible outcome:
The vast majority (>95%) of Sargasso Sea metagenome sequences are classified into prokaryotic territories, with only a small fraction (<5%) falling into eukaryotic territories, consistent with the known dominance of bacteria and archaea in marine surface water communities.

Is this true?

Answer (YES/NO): NO